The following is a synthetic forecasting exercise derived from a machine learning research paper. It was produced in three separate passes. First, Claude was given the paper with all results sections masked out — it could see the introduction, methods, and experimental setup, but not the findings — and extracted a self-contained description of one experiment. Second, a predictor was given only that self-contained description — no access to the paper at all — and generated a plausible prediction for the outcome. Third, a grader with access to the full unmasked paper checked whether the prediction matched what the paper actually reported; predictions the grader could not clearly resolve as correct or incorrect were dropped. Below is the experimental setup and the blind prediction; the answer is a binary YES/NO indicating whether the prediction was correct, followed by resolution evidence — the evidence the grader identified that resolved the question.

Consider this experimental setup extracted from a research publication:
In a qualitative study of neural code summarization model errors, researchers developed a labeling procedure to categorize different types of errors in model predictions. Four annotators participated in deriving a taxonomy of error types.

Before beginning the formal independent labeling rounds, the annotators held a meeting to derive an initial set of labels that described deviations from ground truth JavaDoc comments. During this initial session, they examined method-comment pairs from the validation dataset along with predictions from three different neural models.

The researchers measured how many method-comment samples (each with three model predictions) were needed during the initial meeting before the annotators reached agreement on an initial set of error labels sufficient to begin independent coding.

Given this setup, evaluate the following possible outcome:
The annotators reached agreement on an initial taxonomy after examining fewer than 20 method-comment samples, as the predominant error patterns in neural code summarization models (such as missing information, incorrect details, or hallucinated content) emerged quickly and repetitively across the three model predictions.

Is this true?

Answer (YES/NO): YES